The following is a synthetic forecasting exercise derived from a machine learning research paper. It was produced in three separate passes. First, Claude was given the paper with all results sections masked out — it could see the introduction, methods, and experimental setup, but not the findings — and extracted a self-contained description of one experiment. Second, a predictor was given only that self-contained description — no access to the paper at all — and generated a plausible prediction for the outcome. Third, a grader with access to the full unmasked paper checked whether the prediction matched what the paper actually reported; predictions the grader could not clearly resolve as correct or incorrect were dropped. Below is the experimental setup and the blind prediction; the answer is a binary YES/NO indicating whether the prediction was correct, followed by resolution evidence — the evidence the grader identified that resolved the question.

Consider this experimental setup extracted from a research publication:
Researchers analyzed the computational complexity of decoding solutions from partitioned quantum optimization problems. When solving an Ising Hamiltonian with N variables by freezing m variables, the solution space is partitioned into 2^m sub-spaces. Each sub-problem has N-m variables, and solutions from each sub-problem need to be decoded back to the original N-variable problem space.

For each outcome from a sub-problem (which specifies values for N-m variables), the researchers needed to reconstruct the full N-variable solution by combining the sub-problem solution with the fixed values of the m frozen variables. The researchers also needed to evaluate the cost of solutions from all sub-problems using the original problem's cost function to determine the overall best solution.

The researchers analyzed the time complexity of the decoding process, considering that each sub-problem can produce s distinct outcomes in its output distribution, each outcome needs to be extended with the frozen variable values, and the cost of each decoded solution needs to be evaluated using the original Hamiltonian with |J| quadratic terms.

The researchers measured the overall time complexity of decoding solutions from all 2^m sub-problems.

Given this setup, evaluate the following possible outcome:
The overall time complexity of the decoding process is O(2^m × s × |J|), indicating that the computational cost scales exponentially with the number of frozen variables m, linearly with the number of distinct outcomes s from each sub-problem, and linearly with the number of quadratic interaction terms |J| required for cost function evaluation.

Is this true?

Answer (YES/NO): NO